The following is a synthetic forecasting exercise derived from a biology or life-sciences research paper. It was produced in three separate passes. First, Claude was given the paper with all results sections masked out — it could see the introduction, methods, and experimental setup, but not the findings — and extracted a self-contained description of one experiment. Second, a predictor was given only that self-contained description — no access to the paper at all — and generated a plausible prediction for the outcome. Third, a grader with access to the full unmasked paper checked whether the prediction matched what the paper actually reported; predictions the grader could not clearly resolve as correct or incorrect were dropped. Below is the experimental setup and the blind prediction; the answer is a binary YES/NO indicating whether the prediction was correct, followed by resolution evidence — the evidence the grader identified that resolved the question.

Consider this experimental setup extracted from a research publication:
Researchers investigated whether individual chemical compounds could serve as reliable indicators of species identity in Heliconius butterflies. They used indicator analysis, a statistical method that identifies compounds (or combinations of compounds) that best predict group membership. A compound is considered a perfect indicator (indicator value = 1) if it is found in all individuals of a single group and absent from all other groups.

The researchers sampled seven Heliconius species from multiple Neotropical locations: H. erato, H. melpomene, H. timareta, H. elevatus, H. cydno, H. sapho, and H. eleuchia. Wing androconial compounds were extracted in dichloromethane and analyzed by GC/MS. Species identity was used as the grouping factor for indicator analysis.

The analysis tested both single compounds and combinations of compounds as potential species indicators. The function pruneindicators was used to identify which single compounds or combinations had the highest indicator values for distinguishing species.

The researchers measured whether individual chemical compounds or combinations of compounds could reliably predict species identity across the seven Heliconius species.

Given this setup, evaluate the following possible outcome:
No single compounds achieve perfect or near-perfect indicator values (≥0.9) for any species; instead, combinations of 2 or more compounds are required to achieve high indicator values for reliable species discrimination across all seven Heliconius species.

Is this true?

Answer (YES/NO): NO